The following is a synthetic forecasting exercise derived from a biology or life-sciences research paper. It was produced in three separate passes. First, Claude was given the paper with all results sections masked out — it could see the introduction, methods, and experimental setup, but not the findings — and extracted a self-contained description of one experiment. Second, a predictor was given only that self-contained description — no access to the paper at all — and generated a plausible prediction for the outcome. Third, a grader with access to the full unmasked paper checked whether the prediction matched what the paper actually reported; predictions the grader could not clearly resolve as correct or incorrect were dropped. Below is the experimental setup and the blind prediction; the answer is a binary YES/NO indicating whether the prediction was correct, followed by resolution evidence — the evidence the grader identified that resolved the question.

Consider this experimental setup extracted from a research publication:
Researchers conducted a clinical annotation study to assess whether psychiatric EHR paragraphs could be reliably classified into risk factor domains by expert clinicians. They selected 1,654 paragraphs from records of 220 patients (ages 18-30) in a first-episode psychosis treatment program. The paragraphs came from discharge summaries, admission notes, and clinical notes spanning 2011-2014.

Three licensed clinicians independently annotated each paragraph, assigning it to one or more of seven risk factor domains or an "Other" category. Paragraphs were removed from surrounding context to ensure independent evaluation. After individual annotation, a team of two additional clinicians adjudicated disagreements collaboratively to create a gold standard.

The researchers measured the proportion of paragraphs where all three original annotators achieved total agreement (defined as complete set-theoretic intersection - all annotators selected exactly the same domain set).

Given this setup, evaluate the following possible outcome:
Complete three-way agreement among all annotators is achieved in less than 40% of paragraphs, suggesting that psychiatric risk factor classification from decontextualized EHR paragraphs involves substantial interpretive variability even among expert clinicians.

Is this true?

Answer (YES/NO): NO